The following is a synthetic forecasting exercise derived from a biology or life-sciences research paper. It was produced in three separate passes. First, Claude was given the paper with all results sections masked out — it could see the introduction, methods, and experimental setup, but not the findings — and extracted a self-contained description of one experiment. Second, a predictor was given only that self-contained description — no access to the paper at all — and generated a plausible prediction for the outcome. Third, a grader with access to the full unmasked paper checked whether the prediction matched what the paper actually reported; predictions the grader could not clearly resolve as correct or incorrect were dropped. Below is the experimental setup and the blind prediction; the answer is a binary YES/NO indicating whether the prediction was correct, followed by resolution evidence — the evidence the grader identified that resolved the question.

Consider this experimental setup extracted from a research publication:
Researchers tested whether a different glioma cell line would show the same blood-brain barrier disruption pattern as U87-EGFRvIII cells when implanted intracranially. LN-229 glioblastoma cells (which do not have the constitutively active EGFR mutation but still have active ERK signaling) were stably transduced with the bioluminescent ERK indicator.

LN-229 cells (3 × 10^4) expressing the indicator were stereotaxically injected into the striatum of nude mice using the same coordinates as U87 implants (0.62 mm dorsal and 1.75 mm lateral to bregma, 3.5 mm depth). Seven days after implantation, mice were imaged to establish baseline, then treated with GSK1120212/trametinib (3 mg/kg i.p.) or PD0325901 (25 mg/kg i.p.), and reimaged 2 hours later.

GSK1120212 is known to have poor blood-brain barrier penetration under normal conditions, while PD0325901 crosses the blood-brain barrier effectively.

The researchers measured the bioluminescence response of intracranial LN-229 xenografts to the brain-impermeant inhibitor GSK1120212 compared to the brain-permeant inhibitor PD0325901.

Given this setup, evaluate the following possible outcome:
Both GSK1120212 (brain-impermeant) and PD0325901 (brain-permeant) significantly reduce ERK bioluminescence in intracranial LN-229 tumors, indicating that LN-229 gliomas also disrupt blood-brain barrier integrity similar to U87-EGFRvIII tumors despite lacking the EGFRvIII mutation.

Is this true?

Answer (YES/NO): NO